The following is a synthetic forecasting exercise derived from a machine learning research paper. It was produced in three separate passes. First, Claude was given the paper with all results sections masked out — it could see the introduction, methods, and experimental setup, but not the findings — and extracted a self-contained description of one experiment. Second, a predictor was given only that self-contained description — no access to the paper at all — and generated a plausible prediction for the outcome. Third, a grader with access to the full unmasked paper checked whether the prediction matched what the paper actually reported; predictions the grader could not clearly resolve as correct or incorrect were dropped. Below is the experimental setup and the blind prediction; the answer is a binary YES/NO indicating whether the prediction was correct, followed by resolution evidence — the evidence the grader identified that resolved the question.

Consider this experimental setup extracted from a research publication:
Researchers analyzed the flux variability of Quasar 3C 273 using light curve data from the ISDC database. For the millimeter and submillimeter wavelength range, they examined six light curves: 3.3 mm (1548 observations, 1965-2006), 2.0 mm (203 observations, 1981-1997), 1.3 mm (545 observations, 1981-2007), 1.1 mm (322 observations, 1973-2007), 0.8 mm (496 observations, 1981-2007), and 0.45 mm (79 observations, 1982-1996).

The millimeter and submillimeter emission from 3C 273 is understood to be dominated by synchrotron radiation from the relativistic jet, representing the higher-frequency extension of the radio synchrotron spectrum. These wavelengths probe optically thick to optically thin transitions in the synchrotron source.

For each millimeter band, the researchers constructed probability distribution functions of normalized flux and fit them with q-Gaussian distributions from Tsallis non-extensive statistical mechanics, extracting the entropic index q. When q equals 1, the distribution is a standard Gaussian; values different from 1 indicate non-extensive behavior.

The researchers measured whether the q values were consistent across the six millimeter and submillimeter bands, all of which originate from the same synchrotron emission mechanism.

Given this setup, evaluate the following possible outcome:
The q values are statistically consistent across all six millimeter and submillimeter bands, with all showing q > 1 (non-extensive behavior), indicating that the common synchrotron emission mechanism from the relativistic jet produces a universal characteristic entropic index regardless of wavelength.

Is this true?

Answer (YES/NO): NO